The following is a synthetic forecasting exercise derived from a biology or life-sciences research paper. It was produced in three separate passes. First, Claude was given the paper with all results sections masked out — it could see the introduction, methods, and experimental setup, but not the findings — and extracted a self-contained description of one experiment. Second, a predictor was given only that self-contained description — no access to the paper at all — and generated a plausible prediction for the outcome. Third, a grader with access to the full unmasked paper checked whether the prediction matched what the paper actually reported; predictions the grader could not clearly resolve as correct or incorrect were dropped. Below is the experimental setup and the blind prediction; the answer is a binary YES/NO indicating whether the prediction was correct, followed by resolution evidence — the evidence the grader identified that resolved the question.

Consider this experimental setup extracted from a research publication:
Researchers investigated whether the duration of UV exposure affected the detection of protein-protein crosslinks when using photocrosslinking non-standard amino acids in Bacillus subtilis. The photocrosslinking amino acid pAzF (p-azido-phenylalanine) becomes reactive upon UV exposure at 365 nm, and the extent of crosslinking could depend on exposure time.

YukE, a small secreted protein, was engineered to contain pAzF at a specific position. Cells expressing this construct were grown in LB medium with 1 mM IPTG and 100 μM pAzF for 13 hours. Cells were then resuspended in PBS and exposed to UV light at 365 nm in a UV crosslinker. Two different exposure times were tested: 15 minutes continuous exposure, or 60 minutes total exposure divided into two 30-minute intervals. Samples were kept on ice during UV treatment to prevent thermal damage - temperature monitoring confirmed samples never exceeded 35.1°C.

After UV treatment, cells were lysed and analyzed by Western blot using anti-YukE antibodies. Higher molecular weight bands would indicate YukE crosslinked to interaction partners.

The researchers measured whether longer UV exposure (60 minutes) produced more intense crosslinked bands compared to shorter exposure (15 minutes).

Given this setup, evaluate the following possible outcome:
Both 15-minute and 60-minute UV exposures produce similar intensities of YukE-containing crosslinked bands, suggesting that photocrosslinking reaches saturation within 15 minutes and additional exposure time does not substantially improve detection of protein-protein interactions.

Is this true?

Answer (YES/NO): YES